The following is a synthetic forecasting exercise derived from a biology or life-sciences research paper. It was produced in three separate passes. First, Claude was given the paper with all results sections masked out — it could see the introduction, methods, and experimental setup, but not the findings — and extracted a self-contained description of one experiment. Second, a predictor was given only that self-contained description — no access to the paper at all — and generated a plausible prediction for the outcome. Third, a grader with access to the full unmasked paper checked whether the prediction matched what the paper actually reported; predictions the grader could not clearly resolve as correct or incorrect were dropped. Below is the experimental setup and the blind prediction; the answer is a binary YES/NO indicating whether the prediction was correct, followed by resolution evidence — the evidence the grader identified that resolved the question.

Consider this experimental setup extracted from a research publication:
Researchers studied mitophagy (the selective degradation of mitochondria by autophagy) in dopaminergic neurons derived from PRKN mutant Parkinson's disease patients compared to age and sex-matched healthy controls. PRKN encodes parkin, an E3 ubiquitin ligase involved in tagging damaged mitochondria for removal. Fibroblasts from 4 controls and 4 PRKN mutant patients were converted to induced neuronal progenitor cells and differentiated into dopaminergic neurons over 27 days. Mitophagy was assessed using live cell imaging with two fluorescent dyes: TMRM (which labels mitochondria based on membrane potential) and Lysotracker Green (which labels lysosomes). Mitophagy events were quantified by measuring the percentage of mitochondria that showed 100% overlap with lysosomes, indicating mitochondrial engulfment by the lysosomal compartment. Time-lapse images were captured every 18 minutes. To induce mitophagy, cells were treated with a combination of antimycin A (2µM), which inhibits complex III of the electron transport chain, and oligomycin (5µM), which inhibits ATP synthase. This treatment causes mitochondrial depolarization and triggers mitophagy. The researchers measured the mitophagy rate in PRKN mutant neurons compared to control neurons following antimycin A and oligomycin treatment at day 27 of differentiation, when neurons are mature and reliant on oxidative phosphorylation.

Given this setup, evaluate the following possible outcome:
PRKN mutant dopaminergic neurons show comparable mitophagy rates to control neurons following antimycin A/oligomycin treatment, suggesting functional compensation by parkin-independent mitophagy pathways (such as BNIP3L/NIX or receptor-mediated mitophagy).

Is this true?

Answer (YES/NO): NO